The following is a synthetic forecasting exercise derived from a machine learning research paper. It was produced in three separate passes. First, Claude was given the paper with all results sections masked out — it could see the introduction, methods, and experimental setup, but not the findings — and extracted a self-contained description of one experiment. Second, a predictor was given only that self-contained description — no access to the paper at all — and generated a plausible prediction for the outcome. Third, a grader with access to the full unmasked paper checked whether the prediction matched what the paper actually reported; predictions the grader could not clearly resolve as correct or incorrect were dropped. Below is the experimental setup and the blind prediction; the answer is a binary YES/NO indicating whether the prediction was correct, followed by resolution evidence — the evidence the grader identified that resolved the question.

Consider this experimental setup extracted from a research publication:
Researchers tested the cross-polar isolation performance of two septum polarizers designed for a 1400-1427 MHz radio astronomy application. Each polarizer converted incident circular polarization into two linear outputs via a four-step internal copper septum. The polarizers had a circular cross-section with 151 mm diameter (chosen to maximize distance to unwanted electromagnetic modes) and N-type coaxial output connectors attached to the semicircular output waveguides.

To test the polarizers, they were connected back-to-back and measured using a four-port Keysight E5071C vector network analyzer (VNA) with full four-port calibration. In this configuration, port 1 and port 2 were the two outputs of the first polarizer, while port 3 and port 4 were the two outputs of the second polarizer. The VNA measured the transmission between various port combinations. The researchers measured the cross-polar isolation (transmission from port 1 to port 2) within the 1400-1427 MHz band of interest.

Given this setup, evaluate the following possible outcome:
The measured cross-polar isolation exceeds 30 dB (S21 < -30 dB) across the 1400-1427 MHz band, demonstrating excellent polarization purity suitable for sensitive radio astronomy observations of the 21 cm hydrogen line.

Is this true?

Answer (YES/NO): YES